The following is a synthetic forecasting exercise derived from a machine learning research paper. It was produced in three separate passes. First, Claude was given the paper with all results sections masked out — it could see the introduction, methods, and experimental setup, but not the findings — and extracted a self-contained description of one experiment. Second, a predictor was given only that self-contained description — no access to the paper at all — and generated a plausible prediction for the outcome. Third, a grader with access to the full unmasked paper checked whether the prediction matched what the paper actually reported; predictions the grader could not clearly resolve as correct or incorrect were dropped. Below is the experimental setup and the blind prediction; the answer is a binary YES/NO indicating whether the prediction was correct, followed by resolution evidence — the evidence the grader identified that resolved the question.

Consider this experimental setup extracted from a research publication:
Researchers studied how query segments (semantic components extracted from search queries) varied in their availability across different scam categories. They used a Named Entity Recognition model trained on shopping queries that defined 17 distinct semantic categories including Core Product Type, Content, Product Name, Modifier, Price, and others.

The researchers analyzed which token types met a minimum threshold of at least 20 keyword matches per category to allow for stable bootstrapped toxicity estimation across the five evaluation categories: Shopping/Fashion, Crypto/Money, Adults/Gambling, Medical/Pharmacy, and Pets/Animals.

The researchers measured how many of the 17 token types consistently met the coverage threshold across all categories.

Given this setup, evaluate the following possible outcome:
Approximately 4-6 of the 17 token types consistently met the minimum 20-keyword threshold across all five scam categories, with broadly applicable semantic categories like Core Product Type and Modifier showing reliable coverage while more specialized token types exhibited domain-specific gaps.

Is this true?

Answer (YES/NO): YES